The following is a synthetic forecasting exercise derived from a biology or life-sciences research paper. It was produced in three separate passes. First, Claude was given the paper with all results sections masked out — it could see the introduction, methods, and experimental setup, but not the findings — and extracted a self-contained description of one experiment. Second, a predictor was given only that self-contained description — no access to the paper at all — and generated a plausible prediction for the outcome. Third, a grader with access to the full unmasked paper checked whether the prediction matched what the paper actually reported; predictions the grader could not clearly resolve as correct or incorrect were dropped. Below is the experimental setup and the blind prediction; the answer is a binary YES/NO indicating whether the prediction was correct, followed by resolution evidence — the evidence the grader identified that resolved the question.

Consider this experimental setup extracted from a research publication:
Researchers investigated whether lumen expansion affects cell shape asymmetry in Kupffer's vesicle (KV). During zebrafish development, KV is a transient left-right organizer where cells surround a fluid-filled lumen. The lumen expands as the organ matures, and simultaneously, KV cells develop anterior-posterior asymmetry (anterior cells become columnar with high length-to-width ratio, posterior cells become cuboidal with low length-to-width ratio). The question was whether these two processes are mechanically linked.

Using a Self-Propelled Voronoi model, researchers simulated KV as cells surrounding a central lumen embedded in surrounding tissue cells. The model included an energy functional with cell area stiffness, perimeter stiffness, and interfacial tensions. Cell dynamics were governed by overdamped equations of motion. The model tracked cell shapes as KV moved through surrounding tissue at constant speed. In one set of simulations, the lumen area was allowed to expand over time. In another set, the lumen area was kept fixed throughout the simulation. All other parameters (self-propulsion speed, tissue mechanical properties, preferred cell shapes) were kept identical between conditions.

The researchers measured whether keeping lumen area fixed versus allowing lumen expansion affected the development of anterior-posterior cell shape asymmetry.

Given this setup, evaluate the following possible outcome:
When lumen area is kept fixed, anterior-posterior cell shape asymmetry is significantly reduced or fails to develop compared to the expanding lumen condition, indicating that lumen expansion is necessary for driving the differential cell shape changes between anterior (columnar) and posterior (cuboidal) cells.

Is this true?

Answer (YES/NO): NO